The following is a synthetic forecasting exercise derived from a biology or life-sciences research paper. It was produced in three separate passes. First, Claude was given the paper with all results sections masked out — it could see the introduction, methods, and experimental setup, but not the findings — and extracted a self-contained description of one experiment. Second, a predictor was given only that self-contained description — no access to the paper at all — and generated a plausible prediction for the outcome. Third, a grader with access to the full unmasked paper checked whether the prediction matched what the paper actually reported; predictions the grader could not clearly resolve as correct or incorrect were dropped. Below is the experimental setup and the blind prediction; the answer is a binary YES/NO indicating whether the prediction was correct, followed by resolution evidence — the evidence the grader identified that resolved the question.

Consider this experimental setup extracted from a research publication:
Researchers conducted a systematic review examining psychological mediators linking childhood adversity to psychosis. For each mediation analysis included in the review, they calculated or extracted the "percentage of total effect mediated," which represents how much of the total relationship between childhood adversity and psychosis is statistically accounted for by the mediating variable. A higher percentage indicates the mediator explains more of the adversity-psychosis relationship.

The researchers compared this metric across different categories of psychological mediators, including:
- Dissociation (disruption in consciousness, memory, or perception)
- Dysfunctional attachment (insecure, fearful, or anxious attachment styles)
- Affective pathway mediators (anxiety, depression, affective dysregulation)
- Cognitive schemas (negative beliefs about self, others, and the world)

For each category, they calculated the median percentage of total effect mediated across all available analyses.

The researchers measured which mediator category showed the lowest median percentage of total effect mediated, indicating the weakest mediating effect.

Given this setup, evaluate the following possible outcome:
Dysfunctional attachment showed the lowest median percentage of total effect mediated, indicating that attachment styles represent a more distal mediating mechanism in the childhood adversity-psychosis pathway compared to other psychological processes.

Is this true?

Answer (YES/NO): YES